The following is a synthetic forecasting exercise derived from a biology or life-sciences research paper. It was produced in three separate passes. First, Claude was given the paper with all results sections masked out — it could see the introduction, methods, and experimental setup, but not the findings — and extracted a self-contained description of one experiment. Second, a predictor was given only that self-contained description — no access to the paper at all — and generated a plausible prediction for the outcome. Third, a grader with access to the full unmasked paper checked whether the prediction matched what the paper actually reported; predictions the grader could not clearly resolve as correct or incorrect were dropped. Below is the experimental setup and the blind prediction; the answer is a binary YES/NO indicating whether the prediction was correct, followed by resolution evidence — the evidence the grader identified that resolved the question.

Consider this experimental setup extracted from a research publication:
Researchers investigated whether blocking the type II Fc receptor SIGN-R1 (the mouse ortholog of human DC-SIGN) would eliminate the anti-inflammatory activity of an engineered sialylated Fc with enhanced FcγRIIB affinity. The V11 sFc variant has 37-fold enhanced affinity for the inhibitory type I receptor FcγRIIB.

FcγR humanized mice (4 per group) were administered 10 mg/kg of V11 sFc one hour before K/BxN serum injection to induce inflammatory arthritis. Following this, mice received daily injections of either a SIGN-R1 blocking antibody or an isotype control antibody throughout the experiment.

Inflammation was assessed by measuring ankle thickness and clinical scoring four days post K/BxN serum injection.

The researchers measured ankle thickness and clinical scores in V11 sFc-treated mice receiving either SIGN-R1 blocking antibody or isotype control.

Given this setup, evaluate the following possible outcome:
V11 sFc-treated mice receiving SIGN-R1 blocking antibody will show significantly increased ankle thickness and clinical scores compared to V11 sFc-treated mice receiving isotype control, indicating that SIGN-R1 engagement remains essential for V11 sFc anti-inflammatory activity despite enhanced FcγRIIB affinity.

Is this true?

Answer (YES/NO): YES